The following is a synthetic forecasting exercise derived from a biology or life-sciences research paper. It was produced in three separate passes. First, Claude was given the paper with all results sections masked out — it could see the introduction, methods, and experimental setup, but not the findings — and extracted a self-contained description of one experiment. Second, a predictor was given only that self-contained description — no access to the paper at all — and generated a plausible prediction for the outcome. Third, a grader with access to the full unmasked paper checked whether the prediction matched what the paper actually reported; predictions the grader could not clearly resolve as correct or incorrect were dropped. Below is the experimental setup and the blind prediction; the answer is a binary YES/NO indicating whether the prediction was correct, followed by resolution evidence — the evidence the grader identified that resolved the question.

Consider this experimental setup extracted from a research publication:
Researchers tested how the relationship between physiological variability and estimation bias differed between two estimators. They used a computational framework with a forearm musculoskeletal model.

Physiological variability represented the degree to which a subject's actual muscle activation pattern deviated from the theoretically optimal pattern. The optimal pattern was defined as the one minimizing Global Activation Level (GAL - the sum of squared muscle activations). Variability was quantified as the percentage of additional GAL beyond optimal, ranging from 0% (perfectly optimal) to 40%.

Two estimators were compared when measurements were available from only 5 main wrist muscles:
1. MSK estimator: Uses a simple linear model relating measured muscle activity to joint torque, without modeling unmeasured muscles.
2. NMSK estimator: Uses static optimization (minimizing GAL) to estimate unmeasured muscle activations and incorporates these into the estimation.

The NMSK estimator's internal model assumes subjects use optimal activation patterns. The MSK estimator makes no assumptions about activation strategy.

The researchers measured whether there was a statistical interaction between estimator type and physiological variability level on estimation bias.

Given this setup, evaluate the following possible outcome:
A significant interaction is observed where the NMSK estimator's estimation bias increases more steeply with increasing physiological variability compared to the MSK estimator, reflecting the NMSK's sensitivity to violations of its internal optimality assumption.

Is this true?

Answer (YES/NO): NO